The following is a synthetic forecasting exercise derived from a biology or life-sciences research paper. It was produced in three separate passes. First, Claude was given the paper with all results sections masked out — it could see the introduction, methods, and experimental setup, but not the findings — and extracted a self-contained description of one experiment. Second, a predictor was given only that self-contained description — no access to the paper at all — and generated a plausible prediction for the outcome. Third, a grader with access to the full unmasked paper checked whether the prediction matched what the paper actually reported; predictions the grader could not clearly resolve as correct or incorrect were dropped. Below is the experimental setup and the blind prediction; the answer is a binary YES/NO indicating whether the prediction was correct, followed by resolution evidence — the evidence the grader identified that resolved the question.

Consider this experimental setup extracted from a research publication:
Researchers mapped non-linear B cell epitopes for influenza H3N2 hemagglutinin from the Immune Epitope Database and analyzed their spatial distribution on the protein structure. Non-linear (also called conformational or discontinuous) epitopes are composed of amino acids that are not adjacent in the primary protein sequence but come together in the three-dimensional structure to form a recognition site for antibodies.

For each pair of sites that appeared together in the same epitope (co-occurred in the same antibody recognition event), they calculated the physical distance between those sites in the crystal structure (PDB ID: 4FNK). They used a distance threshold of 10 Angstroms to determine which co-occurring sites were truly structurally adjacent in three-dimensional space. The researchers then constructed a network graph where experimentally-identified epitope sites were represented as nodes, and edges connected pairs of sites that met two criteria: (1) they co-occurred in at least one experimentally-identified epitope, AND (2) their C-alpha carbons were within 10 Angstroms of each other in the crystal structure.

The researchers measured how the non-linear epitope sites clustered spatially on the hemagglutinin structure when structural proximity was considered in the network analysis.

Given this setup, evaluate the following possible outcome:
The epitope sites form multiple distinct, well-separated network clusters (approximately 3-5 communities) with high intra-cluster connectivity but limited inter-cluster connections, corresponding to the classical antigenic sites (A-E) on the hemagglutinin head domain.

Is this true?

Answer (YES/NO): NO